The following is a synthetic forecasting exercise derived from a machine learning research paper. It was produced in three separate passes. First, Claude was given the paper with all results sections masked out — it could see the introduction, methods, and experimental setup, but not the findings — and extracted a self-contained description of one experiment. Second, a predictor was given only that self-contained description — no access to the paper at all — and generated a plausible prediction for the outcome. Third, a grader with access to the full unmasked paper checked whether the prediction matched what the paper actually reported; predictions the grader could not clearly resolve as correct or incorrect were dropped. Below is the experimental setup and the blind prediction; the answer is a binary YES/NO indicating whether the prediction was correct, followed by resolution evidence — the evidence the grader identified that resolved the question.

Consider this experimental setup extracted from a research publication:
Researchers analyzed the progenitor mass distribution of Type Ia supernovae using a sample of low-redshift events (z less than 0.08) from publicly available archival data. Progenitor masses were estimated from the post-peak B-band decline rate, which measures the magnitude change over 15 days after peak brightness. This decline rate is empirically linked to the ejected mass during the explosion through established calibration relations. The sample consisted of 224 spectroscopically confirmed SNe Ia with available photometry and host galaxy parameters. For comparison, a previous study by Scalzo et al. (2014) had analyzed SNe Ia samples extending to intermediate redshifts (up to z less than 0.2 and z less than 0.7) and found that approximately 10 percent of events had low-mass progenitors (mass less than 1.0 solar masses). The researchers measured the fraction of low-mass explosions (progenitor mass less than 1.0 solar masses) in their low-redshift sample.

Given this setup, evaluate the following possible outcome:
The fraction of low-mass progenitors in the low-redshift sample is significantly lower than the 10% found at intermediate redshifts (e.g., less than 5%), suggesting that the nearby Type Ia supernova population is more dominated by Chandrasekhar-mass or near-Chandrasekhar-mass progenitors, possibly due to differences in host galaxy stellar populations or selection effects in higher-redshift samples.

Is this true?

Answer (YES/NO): NO